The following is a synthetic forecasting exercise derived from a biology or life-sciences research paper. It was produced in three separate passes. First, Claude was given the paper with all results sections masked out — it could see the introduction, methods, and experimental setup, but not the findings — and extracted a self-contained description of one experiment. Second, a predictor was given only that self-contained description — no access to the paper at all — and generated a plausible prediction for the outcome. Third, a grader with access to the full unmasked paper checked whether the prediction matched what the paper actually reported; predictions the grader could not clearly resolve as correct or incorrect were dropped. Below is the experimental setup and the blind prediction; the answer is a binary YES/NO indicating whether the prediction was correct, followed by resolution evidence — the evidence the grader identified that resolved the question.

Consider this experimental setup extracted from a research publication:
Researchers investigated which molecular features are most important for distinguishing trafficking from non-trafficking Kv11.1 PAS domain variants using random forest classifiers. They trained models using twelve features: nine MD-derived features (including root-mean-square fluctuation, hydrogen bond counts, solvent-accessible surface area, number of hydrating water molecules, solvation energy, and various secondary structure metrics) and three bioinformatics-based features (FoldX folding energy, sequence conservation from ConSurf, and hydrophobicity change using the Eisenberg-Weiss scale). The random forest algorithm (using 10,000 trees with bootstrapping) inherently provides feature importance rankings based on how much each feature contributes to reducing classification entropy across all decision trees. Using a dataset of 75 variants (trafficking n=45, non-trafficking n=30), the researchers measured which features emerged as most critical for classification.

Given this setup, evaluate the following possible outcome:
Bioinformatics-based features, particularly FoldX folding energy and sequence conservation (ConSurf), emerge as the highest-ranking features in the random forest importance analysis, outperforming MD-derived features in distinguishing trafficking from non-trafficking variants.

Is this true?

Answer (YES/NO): NO